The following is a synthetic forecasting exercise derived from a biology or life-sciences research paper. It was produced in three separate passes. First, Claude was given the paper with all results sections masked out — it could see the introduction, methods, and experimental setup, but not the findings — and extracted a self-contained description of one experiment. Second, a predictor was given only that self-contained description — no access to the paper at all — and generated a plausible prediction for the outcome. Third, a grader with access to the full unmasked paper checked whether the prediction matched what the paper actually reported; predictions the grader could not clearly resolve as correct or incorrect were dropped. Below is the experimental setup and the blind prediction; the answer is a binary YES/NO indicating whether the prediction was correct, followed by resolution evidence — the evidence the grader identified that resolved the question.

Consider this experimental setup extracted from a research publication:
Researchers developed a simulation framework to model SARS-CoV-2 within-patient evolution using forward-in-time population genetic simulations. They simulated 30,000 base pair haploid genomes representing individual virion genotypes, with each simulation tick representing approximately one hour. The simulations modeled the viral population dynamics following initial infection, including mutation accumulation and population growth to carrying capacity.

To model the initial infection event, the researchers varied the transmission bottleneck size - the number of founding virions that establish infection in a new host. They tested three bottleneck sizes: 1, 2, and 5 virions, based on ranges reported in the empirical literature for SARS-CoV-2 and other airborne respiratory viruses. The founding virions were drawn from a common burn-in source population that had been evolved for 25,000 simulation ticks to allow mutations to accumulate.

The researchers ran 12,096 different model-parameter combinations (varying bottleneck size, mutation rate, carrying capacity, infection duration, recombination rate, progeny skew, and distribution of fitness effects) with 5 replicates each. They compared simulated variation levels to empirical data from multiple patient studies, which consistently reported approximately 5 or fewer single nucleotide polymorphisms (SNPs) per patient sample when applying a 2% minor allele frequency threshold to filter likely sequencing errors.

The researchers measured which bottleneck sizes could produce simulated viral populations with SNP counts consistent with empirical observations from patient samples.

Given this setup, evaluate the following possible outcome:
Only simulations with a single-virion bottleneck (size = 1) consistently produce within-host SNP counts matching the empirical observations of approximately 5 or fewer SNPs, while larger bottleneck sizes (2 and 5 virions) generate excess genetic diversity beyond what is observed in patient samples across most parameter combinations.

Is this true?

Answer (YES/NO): YES